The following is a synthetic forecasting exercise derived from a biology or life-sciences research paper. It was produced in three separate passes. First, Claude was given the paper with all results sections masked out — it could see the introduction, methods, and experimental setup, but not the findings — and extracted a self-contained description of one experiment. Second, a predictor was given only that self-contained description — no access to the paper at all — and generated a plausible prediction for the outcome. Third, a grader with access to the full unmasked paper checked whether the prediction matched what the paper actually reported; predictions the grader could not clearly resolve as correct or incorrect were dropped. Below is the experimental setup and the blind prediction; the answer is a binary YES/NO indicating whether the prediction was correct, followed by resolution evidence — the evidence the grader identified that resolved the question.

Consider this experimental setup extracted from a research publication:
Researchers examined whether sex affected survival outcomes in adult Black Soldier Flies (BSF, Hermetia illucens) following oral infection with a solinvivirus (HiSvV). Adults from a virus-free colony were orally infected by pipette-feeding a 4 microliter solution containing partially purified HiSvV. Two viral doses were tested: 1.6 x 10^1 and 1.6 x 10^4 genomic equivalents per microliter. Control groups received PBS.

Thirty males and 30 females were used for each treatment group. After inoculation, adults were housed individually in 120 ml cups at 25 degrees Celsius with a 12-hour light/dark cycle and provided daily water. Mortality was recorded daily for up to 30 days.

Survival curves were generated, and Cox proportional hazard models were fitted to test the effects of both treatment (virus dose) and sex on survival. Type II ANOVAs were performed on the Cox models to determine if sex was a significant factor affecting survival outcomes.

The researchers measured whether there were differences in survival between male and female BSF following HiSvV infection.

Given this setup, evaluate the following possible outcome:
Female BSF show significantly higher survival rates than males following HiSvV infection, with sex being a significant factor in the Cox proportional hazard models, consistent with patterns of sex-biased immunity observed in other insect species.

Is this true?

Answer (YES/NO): NO